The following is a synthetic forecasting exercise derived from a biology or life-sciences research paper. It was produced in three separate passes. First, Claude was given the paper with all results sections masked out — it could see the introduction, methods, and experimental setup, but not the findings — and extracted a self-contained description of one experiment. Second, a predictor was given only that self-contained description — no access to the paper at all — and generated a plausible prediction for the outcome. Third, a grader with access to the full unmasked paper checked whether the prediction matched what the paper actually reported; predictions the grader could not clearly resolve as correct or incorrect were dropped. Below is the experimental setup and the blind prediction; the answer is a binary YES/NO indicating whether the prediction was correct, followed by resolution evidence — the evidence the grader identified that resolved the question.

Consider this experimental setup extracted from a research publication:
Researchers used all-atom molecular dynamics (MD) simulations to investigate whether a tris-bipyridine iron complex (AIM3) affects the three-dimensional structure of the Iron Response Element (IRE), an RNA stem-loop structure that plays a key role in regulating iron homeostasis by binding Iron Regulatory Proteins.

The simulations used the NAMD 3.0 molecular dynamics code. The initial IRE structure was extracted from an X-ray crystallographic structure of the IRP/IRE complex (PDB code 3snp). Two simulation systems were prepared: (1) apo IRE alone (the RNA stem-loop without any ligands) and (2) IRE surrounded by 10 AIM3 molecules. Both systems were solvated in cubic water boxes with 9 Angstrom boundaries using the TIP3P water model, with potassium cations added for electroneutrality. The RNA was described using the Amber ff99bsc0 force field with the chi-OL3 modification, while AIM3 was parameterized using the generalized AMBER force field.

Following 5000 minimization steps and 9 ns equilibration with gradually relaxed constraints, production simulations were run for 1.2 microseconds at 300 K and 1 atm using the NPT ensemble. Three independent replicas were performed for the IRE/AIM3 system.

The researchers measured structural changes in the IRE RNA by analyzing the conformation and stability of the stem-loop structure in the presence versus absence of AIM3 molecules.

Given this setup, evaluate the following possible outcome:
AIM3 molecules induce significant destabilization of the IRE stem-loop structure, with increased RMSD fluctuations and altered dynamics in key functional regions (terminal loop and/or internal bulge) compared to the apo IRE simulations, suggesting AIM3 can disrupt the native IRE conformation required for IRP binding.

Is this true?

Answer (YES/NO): NO